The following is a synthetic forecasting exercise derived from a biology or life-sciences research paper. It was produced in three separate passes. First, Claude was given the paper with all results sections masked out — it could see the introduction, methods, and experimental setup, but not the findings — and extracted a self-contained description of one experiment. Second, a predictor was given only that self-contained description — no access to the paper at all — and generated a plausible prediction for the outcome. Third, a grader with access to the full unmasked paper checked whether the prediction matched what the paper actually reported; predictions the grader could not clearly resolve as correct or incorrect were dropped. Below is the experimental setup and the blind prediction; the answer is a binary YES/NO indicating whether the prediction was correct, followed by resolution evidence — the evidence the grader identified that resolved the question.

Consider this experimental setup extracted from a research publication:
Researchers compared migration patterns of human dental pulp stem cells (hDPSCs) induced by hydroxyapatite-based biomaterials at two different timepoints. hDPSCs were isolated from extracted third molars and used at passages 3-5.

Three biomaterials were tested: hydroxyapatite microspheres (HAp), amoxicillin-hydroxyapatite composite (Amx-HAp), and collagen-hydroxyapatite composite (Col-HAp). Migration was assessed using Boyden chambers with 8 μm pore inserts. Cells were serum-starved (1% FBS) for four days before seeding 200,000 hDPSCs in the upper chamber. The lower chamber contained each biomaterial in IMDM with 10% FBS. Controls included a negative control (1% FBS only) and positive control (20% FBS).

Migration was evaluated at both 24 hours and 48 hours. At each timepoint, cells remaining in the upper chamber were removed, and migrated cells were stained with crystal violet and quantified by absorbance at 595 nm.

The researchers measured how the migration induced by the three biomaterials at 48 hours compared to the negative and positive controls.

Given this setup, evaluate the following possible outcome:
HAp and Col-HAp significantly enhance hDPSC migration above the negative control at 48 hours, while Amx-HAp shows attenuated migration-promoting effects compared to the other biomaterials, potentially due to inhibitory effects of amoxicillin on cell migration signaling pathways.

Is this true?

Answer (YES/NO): NO